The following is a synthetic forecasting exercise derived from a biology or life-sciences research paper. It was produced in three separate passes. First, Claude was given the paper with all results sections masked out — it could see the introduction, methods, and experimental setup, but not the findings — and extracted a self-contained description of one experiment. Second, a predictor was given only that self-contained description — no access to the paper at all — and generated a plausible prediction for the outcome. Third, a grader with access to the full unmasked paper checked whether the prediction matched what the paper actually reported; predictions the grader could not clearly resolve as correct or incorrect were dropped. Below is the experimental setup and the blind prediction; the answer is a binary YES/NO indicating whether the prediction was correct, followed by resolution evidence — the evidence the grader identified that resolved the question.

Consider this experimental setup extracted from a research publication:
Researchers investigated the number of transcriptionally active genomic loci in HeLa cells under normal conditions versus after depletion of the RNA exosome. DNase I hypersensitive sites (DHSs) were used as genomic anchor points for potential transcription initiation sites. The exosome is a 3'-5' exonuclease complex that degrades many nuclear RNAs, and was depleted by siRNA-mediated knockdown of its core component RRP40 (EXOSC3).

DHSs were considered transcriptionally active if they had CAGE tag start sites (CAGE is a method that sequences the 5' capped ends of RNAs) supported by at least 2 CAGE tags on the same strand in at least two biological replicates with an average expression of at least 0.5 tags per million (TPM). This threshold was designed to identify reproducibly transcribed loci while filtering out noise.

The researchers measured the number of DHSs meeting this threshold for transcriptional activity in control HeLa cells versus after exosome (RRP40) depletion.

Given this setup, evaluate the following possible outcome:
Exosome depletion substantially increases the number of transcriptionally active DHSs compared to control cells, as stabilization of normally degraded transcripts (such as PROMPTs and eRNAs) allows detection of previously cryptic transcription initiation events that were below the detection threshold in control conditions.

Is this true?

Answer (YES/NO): YES